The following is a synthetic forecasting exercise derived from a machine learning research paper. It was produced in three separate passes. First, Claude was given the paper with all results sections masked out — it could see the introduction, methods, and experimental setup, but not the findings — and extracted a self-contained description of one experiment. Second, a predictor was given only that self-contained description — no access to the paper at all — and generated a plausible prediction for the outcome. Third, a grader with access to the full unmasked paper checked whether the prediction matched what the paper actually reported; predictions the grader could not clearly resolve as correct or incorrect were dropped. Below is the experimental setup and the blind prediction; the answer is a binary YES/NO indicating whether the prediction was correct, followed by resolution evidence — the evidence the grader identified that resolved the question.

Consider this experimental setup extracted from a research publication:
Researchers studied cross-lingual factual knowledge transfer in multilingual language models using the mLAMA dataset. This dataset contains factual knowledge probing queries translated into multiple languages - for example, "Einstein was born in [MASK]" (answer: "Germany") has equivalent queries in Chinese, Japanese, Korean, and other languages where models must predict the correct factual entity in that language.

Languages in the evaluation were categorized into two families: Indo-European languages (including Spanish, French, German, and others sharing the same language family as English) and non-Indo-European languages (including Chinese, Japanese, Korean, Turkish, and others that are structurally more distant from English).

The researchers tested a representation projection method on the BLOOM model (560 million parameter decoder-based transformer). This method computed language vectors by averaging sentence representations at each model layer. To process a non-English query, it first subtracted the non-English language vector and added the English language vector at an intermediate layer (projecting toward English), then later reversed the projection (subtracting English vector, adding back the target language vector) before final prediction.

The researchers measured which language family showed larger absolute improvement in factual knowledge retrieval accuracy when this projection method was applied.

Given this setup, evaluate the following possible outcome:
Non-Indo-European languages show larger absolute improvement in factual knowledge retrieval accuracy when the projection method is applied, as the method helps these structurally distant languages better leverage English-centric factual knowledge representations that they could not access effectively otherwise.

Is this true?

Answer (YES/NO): YES